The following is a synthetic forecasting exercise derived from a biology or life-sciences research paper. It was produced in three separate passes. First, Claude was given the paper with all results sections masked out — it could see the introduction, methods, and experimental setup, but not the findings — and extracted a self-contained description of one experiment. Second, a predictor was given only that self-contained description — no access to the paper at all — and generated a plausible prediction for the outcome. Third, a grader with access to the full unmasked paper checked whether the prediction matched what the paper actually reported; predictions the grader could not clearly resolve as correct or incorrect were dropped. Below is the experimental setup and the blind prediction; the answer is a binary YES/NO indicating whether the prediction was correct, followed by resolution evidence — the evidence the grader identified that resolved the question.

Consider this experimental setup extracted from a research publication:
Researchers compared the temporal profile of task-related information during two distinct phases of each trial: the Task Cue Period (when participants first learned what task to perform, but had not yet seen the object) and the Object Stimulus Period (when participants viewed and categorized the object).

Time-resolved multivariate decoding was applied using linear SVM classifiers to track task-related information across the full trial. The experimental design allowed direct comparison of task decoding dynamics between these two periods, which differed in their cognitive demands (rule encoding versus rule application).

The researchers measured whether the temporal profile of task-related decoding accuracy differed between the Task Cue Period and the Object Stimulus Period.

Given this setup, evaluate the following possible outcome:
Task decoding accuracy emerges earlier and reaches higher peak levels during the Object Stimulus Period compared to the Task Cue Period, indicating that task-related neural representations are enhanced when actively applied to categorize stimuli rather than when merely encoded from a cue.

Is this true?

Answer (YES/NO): NO